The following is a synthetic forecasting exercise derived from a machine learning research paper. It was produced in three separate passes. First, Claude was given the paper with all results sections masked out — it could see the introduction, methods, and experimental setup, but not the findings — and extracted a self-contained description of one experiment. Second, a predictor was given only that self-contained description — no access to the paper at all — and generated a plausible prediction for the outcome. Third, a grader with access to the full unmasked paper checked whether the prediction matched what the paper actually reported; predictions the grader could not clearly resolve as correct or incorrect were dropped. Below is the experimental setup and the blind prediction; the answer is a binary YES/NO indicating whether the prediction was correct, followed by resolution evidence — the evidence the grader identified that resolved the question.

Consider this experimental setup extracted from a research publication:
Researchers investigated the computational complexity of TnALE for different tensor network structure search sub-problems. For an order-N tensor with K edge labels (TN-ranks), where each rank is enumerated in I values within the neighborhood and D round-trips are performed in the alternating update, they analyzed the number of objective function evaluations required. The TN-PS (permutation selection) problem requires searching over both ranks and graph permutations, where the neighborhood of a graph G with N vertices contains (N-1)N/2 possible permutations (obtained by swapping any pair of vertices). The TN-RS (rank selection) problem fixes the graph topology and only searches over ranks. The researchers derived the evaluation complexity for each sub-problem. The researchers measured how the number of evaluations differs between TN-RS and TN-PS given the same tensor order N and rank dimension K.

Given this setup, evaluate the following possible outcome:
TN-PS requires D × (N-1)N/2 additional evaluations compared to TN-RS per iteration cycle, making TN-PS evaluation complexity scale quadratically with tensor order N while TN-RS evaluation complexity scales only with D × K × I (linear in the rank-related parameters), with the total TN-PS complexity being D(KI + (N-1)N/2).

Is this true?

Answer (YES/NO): YES